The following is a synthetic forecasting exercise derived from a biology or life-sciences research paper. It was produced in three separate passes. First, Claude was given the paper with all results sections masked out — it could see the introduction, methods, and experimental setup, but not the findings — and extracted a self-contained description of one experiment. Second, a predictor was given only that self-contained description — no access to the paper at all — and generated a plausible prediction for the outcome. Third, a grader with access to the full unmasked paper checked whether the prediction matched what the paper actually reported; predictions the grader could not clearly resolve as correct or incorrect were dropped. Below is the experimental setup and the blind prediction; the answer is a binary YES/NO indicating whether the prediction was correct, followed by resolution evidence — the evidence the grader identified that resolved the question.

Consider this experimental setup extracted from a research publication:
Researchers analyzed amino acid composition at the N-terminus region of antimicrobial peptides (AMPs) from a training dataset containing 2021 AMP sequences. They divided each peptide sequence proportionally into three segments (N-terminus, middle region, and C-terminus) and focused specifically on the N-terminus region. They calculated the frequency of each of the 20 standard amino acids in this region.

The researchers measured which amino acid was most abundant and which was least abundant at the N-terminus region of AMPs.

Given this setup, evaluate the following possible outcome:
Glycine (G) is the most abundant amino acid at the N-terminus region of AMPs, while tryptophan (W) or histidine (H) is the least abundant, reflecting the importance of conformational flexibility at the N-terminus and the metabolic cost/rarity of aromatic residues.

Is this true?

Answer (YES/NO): YES